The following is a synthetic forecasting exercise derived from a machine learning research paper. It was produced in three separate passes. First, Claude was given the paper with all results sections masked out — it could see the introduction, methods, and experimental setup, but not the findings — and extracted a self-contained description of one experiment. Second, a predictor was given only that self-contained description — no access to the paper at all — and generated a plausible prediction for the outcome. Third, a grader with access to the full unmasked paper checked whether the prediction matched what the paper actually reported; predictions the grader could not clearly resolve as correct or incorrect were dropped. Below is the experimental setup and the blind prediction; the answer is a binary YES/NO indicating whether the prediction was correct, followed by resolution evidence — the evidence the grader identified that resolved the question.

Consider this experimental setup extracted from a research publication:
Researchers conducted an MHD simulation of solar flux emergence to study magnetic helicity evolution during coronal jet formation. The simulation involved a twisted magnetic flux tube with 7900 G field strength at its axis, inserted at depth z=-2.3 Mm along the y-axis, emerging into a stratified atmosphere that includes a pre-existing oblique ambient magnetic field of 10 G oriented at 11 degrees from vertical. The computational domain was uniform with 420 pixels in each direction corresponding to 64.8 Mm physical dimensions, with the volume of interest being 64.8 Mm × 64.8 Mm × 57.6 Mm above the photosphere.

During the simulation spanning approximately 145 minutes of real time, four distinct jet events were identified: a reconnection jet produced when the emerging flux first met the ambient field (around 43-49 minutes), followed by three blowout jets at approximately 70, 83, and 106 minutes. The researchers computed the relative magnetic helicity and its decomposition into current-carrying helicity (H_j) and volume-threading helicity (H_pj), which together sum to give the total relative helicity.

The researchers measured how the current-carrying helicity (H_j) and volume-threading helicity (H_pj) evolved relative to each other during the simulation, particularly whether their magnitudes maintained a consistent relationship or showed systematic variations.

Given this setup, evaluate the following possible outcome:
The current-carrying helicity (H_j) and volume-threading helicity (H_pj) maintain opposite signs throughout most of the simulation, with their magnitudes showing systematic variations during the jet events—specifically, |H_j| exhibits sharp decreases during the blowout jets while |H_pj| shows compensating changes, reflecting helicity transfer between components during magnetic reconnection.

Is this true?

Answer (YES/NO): NO